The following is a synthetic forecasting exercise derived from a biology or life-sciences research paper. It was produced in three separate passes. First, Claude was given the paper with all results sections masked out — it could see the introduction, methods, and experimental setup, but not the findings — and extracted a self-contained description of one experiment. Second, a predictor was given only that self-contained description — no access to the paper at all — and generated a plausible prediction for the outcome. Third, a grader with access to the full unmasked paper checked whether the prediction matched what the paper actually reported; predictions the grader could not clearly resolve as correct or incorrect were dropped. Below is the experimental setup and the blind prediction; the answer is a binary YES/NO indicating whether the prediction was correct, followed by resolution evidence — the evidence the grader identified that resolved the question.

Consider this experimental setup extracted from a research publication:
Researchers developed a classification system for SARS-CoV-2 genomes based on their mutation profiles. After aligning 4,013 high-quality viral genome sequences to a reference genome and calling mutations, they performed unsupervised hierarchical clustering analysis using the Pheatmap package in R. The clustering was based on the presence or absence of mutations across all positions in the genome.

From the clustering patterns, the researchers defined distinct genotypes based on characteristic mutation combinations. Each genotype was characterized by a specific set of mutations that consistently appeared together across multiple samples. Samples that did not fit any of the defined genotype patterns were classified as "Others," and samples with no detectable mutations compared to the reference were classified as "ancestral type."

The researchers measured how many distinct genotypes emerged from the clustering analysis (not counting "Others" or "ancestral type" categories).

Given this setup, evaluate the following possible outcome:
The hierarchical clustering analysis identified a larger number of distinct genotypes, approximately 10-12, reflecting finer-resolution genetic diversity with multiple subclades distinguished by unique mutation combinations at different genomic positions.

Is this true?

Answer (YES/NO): YES